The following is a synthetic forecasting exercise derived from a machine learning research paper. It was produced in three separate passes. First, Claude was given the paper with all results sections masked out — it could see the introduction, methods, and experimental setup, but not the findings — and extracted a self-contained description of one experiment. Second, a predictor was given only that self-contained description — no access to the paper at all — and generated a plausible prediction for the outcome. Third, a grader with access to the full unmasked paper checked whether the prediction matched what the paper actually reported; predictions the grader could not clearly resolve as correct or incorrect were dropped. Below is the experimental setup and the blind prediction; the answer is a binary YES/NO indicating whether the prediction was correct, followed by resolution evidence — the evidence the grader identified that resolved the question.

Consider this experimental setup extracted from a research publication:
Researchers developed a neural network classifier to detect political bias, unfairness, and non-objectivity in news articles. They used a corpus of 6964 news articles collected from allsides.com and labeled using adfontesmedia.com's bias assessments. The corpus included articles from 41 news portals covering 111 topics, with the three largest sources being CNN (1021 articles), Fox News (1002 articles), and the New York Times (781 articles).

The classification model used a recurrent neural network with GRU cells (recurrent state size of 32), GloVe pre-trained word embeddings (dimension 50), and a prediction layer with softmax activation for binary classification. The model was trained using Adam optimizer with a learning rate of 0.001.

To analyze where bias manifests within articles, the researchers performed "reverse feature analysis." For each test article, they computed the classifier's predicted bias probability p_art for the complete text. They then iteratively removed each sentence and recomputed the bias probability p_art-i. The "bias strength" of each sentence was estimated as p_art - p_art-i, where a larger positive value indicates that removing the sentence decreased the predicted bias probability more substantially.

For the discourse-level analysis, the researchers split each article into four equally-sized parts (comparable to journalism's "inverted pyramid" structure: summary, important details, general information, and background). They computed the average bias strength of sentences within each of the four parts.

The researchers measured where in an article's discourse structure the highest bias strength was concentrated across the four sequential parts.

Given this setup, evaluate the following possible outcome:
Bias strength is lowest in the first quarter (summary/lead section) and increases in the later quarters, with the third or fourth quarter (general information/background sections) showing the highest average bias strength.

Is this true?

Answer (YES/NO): NO